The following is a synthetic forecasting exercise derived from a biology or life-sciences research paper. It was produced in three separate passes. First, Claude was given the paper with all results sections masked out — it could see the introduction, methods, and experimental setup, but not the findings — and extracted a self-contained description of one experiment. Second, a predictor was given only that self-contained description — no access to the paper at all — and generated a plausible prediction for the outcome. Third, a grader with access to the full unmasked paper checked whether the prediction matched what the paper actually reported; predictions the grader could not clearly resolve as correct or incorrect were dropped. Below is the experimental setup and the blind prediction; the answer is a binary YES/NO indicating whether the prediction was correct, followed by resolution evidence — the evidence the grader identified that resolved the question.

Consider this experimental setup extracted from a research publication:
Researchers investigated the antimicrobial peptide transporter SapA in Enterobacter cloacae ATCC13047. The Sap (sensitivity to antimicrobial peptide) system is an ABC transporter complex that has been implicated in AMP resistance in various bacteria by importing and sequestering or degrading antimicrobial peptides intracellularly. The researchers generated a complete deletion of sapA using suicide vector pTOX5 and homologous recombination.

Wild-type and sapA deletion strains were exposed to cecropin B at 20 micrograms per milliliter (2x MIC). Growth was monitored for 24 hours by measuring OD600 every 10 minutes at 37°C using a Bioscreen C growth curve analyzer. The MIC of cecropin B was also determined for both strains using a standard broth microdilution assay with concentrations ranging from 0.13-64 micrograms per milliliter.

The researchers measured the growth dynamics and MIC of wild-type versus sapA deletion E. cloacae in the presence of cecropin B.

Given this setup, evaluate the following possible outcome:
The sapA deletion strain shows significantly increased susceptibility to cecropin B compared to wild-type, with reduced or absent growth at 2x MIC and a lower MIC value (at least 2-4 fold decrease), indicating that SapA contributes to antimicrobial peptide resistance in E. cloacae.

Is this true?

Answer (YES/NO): NO